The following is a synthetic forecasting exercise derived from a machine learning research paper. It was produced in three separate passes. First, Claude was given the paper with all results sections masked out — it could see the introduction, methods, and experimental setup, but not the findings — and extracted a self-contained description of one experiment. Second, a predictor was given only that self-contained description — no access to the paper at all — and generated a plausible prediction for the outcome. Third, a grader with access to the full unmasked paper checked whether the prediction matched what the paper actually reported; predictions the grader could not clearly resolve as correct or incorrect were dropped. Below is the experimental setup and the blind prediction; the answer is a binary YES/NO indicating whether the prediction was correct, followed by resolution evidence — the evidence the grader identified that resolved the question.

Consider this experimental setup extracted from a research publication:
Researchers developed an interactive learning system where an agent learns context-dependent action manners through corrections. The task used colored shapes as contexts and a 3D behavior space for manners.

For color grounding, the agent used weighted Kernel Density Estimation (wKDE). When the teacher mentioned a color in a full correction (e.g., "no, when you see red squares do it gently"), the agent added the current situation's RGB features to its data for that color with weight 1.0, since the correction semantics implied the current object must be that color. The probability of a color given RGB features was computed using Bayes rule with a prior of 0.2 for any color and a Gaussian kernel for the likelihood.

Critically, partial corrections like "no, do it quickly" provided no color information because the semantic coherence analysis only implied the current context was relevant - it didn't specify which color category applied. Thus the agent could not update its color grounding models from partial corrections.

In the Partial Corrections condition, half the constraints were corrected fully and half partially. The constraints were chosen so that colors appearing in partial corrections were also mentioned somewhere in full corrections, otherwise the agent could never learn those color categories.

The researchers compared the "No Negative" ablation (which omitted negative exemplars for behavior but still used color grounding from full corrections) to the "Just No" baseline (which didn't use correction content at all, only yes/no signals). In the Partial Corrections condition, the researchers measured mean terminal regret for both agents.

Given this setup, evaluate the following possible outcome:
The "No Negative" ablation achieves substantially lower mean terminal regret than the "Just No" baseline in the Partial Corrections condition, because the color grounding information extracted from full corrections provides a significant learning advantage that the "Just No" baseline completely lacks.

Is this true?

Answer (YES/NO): NO